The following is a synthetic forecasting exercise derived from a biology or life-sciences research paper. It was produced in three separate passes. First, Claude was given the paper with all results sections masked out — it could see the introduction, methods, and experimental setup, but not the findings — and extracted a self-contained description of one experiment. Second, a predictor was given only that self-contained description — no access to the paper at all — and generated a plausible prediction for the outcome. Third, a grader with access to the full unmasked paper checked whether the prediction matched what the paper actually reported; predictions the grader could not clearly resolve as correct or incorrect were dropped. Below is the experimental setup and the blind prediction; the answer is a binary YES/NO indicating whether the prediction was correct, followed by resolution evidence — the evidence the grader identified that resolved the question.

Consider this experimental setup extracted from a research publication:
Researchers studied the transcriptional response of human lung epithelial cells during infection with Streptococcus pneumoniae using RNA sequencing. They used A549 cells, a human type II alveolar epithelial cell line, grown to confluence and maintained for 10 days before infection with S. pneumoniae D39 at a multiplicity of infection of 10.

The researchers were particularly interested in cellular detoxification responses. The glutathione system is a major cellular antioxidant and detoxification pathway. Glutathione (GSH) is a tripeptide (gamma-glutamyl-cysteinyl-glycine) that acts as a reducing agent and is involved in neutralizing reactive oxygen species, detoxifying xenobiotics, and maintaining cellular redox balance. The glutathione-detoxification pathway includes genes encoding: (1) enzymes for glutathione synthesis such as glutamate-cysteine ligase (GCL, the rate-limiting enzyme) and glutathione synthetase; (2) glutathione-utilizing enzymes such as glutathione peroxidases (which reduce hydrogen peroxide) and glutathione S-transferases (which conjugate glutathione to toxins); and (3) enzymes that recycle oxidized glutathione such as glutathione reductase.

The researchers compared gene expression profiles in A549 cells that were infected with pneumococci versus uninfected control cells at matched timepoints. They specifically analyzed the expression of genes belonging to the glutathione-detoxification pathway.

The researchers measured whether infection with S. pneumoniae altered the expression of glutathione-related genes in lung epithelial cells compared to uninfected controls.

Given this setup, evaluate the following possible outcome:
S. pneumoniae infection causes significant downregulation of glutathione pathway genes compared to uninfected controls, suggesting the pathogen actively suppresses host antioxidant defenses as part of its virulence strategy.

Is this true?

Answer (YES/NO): NO